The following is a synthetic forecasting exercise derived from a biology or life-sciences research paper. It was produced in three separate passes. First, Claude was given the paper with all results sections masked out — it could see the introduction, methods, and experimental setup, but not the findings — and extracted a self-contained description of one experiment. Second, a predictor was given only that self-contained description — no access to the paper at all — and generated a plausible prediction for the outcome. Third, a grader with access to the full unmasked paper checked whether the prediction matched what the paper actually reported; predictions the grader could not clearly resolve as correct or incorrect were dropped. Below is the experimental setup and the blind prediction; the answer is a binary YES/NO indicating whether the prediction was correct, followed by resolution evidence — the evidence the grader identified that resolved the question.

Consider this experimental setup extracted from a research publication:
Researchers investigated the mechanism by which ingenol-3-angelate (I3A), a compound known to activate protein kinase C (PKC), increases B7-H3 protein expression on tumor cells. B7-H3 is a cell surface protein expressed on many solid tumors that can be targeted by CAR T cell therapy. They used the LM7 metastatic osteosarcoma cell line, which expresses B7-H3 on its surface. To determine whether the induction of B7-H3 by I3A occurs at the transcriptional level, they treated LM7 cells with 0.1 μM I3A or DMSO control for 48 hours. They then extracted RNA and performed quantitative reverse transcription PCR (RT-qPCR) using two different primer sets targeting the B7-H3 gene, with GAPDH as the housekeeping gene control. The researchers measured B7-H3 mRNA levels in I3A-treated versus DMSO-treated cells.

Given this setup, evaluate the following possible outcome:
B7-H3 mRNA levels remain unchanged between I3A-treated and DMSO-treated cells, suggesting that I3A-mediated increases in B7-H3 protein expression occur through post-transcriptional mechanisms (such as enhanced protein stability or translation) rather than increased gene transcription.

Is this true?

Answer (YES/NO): NO